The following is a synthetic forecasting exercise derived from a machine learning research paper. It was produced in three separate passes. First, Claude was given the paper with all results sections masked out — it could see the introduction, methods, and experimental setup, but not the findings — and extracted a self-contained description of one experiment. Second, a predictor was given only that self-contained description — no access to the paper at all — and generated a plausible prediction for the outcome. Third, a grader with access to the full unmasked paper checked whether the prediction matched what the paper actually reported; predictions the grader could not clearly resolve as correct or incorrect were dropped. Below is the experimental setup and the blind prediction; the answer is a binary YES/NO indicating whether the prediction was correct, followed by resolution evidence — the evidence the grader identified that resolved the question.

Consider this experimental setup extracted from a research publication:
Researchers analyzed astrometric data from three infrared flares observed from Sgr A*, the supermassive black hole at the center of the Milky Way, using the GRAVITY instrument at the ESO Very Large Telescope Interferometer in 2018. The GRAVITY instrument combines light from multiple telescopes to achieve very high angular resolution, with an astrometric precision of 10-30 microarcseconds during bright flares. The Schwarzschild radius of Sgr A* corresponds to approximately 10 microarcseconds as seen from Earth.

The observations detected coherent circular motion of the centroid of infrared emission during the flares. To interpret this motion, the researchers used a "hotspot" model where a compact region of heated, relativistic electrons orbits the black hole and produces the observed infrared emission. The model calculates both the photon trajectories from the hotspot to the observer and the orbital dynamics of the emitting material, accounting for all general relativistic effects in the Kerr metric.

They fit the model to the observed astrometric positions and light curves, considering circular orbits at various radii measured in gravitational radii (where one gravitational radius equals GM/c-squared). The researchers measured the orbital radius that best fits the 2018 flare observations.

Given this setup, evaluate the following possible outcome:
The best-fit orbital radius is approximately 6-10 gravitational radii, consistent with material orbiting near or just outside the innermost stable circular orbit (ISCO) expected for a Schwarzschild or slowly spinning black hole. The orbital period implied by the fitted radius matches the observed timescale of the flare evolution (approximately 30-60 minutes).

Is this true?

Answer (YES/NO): YES